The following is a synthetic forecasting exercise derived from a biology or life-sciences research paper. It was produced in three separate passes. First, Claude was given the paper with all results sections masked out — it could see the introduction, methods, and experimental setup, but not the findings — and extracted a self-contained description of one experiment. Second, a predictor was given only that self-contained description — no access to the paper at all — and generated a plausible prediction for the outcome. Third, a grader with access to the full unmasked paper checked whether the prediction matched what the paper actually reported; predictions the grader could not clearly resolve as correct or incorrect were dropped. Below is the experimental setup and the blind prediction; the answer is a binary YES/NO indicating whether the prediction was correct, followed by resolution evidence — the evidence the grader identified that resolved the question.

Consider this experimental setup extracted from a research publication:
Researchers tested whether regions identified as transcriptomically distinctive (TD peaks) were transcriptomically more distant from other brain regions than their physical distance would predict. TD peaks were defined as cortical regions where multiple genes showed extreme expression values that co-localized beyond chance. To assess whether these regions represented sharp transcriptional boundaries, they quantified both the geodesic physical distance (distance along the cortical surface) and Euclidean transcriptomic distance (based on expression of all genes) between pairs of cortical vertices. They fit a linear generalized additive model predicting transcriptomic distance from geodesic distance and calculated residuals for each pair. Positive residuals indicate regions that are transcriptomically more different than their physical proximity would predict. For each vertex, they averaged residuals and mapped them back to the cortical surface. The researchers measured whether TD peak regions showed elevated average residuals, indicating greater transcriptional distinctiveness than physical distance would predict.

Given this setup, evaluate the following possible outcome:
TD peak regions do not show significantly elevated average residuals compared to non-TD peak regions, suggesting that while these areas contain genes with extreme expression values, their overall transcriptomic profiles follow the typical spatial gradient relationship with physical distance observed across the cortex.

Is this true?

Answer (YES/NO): NO